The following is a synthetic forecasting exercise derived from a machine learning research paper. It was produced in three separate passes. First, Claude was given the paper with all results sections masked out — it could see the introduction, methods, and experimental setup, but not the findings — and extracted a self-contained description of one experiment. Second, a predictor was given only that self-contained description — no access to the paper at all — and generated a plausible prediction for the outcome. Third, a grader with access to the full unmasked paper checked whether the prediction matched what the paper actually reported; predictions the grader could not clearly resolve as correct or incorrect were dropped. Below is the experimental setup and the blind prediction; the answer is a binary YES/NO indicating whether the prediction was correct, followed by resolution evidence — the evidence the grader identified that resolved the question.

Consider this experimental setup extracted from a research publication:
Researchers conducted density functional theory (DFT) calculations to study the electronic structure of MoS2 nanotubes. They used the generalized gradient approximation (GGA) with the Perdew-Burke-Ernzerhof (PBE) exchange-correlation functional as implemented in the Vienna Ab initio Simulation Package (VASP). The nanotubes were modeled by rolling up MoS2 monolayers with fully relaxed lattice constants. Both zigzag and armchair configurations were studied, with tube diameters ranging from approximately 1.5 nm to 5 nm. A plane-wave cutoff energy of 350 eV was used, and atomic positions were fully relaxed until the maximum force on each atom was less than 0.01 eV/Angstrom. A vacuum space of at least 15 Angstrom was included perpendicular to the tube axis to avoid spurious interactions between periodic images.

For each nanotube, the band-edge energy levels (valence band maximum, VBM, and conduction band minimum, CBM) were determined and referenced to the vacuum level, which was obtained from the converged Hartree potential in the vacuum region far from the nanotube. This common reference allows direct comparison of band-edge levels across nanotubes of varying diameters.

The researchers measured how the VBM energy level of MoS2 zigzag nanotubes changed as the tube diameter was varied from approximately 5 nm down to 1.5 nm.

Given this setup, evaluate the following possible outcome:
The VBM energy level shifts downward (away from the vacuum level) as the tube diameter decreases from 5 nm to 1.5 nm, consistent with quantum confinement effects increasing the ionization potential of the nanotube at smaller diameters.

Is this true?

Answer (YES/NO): NO